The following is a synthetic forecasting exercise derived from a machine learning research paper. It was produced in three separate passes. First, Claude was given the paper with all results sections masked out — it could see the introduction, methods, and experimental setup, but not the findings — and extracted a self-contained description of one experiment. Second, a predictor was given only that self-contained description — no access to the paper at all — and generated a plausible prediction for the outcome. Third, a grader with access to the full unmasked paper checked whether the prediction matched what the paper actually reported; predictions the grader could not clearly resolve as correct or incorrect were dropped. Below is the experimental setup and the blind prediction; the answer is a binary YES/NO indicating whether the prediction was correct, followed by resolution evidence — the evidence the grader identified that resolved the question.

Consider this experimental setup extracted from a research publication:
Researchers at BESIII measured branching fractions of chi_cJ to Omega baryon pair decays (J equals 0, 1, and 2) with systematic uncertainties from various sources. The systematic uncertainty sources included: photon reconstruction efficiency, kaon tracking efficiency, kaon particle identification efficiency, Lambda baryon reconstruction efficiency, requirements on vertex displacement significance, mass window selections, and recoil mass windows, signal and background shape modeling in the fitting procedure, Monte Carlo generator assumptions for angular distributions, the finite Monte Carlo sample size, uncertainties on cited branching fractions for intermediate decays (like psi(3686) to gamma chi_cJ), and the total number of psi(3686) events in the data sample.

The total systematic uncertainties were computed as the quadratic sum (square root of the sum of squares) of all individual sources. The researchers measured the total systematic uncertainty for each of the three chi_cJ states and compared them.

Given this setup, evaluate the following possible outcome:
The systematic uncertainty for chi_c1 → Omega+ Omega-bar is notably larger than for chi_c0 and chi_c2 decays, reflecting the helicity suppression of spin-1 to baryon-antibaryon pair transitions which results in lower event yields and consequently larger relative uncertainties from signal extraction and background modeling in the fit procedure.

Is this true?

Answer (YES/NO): NO